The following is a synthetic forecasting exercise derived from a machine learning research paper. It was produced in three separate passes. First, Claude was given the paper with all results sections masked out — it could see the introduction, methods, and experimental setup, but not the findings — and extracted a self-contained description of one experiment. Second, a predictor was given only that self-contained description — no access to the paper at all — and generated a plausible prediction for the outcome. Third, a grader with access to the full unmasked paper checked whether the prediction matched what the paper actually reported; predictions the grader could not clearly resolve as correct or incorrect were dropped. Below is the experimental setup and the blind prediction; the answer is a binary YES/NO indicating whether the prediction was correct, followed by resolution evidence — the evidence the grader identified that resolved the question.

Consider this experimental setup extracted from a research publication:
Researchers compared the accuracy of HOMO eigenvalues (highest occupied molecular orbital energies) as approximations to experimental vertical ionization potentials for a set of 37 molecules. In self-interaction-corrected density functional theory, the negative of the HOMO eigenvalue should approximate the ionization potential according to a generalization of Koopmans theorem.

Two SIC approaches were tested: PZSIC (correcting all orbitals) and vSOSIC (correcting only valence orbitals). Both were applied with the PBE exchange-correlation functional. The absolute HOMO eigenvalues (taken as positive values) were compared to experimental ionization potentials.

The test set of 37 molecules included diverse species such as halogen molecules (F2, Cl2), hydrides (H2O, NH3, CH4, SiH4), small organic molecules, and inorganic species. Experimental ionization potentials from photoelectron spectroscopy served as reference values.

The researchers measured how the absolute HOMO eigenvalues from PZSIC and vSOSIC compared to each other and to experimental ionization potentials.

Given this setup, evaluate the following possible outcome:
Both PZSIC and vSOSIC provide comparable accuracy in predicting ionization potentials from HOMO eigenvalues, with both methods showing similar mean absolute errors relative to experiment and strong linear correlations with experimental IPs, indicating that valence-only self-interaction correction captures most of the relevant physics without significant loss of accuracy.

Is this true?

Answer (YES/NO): YES